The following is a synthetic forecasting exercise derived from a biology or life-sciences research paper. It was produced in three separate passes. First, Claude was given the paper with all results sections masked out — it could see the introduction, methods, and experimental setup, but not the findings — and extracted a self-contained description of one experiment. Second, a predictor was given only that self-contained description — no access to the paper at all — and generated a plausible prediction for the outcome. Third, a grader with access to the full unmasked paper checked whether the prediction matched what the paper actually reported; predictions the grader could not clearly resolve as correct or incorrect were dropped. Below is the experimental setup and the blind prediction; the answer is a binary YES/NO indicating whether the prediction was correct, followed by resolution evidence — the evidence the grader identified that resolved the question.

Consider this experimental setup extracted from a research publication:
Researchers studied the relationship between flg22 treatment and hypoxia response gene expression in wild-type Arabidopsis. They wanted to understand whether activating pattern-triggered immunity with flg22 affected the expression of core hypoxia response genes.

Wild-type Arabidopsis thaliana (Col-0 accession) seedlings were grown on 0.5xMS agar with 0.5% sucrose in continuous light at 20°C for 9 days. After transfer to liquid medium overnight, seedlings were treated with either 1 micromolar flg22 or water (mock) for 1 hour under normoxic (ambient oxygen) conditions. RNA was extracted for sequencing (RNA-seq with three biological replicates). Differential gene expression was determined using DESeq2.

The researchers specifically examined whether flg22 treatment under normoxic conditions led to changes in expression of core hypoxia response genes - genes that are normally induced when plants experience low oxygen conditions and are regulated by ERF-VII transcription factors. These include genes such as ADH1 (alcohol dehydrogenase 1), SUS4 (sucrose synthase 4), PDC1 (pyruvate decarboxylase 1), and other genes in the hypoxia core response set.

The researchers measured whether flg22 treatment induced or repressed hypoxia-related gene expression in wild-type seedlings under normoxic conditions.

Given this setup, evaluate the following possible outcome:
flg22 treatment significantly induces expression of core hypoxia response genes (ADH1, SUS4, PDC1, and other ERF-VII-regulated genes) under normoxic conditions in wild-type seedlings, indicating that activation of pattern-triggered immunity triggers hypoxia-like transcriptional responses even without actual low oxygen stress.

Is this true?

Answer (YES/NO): NO